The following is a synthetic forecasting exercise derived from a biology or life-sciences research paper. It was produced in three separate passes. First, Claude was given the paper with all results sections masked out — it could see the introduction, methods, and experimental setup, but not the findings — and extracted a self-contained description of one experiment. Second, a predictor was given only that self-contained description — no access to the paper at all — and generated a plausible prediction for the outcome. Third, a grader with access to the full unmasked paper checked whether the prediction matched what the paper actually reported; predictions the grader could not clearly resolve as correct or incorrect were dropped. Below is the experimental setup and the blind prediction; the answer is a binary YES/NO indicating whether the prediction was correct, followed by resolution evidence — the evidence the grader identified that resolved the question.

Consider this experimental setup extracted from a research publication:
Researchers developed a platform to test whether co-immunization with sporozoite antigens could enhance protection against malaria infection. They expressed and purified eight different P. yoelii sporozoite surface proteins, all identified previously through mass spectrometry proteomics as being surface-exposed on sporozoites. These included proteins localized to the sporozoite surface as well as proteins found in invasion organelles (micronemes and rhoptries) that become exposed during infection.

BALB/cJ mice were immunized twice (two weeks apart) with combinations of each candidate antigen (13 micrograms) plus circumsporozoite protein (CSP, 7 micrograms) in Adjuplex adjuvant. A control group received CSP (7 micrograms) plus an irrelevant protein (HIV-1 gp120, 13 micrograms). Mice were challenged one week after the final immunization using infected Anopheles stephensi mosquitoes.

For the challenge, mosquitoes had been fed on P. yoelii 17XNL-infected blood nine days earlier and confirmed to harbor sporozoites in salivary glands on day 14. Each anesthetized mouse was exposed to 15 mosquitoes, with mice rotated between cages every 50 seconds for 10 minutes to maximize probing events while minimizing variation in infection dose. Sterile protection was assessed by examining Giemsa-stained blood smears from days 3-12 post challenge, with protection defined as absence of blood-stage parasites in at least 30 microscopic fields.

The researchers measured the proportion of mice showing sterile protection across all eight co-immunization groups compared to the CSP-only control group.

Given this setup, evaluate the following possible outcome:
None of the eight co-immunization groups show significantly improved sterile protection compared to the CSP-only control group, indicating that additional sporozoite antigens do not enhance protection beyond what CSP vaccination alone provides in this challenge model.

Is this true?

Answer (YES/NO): NO